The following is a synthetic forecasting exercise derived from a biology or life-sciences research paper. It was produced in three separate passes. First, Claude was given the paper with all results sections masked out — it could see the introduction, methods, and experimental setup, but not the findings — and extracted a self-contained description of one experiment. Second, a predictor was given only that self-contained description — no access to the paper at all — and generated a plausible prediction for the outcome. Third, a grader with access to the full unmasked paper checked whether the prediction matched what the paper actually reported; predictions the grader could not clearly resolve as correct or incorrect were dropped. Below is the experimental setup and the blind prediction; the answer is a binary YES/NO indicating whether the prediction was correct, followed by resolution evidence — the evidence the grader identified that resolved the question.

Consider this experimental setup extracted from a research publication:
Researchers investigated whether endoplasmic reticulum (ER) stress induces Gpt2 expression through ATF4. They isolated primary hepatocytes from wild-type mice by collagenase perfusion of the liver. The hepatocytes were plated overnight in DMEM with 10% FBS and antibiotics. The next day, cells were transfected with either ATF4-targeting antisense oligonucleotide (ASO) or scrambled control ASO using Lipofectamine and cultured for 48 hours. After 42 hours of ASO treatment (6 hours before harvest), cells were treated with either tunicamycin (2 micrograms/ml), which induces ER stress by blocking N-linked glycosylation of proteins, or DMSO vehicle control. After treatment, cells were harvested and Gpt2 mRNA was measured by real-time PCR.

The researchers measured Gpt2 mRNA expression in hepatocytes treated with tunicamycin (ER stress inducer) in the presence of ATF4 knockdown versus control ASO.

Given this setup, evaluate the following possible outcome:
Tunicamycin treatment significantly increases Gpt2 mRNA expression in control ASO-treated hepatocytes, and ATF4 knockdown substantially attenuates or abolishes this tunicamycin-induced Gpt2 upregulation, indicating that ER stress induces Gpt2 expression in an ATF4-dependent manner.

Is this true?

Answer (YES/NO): YES